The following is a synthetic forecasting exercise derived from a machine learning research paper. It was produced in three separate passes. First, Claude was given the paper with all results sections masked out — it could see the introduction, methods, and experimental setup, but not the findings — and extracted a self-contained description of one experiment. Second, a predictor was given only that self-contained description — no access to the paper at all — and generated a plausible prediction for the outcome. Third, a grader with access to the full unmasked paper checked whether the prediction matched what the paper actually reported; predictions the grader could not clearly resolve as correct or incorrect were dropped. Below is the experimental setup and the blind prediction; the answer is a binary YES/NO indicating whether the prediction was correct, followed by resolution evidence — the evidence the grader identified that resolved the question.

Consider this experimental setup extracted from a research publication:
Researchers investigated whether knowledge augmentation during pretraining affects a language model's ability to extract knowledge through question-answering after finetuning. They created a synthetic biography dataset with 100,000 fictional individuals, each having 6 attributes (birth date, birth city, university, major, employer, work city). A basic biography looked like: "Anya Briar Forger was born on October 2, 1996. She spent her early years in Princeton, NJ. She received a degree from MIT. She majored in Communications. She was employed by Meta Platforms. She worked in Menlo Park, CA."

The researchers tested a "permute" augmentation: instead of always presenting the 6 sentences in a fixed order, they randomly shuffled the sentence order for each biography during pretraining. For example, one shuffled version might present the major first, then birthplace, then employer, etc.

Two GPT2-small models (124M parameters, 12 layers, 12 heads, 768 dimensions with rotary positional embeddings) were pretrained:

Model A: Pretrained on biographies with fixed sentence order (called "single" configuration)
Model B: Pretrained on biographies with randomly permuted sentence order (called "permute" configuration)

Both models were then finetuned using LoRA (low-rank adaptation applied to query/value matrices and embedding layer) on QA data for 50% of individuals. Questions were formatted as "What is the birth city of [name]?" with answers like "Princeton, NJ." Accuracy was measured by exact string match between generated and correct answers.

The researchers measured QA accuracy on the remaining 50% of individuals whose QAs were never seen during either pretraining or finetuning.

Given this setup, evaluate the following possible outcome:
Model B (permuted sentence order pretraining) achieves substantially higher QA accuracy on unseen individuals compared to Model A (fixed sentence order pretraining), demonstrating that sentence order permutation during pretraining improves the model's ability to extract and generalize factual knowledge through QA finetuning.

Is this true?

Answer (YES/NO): NO